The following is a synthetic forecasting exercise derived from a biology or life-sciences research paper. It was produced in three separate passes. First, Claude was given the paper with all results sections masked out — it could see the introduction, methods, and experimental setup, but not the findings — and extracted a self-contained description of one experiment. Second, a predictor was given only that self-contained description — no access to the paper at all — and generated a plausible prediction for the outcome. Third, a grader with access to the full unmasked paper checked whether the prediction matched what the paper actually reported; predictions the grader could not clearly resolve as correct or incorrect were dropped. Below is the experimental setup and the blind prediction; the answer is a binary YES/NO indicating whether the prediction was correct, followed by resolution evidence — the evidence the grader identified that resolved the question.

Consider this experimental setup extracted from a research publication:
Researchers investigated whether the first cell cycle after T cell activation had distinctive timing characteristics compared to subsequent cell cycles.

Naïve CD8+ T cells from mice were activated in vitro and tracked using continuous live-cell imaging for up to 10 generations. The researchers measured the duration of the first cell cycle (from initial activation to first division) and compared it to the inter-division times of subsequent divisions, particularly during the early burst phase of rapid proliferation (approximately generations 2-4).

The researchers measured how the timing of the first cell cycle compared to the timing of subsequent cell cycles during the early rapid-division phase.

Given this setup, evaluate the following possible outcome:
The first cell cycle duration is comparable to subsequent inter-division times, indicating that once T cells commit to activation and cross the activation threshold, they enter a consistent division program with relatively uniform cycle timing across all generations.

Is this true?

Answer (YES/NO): NO